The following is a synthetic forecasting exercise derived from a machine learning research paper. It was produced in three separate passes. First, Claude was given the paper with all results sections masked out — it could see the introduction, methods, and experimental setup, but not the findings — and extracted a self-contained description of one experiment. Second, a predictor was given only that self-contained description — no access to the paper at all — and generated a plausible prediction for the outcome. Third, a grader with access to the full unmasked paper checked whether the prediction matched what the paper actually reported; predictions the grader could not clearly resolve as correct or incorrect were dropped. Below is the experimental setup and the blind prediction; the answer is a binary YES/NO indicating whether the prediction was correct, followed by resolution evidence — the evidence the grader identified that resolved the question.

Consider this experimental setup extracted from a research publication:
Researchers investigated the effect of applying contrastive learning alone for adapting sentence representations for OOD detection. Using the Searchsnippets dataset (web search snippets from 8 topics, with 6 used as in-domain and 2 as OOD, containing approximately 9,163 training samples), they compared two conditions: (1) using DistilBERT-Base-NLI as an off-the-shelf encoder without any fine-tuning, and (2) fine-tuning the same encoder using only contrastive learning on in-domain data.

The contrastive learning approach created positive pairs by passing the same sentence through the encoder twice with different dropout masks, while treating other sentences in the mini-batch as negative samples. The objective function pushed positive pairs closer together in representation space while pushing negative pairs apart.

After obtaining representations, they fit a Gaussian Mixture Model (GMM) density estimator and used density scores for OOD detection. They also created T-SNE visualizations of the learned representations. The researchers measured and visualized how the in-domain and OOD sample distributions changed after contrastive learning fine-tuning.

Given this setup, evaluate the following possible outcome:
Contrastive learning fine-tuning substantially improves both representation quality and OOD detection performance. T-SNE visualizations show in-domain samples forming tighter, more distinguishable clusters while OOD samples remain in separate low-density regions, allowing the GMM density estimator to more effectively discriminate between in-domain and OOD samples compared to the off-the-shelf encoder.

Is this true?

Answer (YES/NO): NO